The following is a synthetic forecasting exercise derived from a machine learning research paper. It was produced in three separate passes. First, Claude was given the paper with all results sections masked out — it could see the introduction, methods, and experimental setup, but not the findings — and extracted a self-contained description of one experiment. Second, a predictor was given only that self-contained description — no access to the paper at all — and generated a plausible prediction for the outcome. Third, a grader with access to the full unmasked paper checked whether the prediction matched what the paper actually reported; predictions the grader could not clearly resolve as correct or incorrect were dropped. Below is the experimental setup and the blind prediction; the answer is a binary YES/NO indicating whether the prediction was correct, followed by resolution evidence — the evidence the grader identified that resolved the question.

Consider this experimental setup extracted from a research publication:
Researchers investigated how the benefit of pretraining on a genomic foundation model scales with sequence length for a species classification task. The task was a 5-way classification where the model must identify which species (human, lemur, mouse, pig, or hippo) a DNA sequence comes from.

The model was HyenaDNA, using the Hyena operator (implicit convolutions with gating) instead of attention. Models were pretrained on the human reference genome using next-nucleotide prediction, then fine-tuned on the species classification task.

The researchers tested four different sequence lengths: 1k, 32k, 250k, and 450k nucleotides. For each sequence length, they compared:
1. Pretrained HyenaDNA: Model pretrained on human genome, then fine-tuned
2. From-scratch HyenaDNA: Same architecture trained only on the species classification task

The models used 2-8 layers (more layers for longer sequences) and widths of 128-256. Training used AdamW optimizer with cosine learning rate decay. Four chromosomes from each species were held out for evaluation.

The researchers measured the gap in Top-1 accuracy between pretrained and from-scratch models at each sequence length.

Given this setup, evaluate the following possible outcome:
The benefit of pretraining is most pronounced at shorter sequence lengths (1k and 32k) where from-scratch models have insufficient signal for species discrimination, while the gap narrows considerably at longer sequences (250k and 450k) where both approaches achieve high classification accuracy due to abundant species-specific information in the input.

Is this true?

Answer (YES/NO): NO